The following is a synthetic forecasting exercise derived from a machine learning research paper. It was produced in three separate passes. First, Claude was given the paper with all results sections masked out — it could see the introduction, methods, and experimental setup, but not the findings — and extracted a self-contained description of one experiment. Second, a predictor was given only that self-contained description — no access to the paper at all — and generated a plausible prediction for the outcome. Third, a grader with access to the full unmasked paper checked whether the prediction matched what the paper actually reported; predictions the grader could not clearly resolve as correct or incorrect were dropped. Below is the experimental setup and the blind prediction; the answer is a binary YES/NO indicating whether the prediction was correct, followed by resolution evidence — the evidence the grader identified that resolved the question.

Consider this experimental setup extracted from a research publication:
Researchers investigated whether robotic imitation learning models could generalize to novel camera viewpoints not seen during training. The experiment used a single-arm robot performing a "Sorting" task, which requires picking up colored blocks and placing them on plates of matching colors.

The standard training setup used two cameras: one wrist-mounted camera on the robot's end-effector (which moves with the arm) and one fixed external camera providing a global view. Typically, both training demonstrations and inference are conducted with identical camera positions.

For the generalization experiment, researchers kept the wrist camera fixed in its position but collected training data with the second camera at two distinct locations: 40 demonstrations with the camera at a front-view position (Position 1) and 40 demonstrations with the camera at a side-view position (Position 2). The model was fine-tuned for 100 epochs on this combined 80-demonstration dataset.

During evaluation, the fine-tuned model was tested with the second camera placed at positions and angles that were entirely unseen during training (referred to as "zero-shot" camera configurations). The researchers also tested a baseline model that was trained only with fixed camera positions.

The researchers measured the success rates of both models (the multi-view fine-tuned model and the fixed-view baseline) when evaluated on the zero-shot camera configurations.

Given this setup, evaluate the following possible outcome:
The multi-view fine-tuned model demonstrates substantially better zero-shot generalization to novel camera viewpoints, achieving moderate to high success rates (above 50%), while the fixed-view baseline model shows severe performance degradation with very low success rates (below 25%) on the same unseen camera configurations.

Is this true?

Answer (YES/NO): NO